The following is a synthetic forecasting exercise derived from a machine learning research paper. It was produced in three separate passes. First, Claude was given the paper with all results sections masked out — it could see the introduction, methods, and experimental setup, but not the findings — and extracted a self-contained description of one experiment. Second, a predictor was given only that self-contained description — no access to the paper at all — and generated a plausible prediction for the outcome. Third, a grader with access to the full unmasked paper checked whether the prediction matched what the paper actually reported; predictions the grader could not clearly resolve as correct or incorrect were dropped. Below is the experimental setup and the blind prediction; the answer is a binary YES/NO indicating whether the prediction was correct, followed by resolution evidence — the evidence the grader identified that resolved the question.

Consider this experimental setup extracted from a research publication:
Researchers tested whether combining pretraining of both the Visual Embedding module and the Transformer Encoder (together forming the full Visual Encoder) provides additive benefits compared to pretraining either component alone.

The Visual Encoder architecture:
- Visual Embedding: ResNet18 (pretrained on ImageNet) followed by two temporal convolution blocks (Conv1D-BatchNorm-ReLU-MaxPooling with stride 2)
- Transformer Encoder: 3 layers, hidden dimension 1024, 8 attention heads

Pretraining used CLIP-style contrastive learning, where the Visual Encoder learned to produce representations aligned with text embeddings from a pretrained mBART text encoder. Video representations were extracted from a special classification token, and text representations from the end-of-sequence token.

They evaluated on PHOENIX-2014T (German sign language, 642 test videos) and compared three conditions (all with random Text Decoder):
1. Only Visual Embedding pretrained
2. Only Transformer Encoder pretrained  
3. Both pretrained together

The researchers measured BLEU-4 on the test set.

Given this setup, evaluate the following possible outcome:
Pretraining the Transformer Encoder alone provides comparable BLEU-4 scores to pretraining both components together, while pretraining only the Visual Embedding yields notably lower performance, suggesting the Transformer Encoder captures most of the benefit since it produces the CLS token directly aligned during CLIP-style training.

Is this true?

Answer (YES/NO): YES